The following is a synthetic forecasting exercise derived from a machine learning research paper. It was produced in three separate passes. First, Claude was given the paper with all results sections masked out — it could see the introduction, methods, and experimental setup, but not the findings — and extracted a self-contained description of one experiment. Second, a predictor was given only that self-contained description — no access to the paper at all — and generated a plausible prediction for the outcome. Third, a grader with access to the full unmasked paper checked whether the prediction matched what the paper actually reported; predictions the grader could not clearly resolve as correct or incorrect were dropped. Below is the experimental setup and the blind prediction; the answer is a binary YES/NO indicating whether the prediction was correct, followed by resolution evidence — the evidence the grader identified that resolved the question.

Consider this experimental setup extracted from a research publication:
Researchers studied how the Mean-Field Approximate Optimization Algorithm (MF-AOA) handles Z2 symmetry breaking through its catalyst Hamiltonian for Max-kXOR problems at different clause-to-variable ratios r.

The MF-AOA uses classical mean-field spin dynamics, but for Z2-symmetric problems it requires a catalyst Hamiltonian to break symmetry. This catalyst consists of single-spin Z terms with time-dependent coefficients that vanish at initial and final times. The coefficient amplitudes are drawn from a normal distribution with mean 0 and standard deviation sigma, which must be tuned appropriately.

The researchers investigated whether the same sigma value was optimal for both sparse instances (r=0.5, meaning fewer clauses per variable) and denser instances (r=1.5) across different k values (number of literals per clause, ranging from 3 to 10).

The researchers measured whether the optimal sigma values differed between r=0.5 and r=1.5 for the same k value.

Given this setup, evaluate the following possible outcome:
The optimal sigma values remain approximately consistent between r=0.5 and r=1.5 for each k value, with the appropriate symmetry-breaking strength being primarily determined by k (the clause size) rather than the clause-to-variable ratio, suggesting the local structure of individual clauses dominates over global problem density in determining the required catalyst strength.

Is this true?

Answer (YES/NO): NO